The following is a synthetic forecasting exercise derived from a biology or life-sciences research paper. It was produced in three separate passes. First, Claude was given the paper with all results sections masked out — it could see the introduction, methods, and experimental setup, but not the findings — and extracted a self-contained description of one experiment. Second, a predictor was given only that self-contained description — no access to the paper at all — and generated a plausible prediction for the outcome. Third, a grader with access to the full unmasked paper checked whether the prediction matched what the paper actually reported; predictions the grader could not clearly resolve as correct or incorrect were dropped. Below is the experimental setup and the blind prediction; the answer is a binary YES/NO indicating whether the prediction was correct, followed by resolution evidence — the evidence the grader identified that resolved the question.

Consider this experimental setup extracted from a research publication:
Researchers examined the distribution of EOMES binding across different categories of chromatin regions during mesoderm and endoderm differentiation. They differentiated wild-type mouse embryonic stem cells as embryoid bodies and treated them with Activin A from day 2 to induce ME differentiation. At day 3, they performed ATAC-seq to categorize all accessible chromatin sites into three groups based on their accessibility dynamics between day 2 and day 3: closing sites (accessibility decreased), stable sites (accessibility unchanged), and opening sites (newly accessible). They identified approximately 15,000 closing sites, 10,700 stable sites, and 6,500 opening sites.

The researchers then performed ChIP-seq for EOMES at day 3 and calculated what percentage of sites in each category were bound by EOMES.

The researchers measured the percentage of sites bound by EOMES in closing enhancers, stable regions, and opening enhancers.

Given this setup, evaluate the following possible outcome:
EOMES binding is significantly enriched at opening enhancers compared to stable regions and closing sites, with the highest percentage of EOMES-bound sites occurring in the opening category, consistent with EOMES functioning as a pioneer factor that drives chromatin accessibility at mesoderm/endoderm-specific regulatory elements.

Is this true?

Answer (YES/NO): YES